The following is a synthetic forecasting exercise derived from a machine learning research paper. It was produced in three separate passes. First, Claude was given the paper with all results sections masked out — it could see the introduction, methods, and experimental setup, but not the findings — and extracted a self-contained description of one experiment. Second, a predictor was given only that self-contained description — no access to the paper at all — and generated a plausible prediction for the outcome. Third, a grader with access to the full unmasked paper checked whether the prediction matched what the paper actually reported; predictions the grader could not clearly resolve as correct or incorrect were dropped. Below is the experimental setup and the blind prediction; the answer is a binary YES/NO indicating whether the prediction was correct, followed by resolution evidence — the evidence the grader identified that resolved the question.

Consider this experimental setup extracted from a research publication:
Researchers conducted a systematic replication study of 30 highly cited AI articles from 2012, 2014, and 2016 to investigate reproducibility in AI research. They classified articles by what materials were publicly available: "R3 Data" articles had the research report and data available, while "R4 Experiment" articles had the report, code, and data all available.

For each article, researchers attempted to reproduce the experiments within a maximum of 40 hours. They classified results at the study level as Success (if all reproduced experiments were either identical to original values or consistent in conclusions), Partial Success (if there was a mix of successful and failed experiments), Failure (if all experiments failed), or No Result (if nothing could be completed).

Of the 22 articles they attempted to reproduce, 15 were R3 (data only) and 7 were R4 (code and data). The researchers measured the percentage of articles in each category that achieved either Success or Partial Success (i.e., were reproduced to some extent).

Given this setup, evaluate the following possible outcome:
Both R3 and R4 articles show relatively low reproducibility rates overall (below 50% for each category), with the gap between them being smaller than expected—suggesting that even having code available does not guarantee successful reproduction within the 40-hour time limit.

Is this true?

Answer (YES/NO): NO